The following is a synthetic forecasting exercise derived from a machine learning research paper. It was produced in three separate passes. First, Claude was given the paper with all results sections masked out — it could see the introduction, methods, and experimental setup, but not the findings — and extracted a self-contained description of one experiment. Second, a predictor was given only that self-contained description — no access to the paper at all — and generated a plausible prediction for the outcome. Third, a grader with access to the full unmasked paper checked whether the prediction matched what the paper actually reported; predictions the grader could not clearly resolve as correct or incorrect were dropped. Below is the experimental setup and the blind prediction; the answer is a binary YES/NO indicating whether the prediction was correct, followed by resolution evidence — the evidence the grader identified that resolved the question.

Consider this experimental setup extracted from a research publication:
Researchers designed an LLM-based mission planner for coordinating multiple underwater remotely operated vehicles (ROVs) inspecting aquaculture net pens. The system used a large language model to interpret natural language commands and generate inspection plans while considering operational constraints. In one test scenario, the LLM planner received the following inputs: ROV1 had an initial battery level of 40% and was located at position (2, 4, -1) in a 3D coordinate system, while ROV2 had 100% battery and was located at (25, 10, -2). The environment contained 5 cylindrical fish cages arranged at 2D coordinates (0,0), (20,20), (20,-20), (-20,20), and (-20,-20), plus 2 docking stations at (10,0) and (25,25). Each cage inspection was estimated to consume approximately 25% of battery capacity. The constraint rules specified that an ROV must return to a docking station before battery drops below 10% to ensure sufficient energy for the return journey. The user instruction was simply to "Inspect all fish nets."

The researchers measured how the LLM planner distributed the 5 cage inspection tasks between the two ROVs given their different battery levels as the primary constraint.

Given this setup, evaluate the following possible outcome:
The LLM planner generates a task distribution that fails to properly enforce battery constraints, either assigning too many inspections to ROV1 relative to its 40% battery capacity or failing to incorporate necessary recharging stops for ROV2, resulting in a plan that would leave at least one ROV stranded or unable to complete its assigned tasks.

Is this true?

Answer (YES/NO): YES